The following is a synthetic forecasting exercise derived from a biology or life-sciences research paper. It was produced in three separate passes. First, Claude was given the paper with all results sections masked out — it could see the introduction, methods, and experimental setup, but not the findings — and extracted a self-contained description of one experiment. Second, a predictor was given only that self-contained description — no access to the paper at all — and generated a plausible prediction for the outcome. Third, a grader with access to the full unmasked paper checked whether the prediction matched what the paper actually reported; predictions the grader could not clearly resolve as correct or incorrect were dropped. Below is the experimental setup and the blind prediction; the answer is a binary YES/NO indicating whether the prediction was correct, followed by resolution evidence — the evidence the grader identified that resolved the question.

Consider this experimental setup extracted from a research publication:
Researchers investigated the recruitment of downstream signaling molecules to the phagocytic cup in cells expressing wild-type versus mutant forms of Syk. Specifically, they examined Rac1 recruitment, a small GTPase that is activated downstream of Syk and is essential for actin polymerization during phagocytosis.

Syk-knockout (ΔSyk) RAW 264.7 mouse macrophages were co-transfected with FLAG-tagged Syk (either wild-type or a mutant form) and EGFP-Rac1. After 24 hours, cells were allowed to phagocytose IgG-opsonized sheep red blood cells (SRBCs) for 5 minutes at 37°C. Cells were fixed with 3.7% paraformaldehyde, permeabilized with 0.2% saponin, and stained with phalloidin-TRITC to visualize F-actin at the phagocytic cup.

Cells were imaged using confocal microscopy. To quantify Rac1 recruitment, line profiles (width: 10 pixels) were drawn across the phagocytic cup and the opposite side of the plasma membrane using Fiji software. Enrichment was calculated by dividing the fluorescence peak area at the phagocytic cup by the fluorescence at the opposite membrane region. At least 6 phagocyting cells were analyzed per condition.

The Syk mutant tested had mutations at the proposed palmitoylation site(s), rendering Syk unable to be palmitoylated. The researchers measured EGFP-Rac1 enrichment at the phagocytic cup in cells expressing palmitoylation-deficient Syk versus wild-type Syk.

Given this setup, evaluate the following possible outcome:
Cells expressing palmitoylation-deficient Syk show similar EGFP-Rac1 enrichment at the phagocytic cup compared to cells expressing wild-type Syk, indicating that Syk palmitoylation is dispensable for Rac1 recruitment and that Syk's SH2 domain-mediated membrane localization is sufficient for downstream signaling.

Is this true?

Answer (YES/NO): YES